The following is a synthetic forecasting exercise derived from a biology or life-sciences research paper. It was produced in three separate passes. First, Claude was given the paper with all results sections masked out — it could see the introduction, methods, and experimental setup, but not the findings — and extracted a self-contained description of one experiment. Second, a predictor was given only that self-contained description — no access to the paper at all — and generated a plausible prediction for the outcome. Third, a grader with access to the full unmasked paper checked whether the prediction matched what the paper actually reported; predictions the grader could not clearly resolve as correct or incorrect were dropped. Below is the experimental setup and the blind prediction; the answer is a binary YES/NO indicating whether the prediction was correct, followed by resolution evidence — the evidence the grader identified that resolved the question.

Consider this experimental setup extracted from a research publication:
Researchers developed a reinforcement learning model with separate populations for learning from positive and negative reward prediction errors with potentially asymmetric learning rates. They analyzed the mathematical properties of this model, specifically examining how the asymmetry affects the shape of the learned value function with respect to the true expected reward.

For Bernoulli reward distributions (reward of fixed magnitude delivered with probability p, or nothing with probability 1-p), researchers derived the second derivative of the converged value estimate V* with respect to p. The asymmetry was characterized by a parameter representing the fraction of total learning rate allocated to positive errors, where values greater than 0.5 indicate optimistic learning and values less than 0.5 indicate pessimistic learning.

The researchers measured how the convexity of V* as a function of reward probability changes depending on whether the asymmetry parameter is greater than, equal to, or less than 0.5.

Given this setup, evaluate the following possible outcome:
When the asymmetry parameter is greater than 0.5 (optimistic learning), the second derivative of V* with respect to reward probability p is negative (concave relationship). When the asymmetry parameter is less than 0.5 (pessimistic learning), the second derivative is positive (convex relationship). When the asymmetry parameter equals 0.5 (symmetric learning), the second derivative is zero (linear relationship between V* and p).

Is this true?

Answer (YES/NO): YES